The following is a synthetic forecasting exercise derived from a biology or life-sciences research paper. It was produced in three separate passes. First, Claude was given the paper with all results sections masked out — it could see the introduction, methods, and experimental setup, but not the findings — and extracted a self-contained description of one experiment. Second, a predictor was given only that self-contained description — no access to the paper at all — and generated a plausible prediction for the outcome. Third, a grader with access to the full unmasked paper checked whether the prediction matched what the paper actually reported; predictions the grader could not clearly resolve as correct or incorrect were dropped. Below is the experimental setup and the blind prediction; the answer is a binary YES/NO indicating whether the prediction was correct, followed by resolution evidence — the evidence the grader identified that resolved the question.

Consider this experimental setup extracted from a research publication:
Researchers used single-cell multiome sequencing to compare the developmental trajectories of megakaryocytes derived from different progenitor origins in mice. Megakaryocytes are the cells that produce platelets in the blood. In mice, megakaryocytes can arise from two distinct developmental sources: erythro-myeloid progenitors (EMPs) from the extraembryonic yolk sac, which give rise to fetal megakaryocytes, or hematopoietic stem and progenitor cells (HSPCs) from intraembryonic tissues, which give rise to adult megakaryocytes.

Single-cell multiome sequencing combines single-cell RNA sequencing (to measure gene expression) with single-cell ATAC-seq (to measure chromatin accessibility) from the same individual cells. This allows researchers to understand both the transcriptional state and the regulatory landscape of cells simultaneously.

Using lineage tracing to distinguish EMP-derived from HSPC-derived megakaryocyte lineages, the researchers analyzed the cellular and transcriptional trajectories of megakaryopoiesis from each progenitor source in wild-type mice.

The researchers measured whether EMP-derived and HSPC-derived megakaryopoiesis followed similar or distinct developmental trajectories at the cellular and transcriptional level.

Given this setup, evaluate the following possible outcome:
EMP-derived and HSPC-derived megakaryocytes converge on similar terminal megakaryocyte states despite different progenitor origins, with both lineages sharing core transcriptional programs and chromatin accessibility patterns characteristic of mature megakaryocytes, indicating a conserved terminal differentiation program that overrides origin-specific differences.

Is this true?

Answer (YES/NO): NO